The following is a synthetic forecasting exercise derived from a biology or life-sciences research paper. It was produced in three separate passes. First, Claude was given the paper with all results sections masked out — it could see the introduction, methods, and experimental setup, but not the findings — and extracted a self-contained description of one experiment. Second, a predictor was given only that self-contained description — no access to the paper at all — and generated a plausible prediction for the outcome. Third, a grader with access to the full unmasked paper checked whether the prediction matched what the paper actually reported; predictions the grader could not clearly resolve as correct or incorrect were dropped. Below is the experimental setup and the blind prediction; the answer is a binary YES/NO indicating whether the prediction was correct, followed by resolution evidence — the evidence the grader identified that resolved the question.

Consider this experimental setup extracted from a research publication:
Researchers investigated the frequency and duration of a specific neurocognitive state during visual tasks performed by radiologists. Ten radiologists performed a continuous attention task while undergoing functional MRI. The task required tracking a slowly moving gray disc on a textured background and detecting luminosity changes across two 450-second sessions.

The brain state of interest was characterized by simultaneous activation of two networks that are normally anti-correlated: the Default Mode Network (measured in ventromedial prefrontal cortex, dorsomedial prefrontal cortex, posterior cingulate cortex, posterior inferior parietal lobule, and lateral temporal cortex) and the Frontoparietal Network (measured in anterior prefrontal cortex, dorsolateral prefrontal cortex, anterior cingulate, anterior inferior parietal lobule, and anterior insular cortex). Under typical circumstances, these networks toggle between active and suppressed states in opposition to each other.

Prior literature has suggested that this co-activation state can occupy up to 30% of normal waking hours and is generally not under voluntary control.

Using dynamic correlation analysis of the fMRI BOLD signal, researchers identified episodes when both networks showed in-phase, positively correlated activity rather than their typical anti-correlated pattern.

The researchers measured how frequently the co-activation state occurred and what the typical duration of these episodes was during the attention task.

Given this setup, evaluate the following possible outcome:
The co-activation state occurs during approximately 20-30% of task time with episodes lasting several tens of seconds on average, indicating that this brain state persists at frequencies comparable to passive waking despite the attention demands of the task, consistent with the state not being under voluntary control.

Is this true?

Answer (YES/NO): NO